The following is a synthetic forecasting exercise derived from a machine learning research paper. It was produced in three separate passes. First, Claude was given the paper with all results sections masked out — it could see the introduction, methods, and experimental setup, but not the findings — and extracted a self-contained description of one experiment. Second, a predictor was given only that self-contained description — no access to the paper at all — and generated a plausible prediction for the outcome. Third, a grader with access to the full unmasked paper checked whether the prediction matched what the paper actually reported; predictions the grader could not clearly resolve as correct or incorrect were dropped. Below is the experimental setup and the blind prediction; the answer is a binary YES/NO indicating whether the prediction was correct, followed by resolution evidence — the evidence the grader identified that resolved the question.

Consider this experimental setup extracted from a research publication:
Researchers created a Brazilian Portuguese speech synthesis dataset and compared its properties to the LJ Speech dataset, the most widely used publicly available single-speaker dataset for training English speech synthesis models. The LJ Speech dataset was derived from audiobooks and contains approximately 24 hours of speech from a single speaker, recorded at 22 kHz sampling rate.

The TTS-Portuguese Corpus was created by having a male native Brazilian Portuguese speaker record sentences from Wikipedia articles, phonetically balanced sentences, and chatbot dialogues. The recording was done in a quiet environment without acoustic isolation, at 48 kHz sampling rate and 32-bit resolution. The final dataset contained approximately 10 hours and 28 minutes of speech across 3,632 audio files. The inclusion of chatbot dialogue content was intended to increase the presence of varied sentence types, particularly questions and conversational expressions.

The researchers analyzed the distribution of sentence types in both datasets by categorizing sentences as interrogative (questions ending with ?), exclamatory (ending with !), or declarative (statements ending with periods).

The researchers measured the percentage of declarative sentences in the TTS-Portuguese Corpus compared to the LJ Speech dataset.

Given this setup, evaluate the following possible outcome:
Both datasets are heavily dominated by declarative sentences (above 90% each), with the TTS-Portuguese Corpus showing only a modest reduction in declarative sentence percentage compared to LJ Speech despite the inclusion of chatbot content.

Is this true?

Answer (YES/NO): YES